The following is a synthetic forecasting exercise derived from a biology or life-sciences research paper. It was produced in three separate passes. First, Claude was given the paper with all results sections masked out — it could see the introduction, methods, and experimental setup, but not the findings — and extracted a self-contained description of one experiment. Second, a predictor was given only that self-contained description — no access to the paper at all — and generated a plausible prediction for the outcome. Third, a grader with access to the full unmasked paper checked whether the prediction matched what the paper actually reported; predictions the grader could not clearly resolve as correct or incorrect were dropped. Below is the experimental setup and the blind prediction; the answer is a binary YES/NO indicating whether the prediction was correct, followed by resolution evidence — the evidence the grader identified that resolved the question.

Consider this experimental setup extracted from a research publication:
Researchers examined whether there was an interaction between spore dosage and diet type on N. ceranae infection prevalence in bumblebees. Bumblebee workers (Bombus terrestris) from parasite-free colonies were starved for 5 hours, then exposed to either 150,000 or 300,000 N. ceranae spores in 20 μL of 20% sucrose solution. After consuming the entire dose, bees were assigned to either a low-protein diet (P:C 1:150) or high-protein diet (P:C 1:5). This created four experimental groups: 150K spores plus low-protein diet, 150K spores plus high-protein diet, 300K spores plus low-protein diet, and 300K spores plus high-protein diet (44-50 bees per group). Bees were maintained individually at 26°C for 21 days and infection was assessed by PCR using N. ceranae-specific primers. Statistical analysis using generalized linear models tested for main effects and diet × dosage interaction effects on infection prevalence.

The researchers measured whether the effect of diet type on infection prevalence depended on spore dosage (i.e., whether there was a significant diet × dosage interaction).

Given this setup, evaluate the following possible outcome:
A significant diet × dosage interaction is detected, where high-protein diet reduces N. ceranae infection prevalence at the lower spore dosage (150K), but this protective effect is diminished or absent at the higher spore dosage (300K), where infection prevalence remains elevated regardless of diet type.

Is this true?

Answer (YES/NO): NO